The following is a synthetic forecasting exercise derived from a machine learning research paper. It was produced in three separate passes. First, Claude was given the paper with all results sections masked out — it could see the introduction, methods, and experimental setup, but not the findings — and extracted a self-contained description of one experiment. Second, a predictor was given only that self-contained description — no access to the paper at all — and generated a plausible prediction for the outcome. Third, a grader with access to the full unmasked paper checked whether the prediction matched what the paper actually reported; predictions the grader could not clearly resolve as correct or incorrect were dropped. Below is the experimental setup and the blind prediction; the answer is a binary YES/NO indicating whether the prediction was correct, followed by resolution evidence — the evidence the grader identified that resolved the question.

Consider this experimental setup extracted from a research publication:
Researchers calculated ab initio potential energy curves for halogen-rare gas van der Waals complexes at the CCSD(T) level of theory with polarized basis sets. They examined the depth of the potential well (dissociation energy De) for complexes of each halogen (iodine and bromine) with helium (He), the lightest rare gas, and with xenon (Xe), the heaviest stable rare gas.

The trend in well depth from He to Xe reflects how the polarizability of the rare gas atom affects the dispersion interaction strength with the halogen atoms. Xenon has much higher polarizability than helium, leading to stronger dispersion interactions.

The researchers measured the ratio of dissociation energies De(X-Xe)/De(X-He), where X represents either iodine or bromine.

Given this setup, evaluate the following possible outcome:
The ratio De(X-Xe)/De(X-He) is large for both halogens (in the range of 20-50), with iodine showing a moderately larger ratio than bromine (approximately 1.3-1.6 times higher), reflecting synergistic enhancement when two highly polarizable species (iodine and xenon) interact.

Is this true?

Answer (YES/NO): NO